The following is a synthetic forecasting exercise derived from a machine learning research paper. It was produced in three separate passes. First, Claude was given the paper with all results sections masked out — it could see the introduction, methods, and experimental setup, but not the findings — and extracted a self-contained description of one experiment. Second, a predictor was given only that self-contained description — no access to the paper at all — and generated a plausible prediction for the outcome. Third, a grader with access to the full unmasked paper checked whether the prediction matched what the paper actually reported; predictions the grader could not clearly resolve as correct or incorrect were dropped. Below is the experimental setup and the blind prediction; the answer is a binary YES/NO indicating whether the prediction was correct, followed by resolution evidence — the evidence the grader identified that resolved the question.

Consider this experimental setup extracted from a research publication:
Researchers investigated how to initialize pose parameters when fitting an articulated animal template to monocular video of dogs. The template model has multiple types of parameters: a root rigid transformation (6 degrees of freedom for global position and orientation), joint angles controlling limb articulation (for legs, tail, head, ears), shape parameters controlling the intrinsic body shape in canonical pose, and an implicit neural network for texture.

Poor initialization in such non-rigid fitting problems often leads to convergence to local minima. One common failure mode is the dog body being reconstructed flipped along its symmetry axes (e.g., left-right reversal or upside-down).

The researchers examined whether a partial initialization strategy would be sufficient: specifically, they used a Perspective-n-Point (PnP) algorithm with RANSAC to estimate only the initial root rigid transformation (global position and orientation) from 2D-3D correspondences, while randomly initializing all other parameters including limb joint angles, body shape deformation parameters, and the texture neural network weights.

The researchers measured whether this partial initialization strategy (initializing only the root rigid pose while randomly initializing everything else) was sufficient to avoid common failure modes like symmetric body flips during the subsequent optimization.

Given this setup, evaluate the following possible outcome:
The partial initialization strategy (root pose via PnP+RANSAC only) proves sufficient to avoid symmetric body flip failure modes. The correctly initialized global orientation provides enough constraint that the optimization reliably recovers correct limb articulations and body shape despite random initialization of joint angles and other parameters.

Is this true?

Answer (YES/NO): YES